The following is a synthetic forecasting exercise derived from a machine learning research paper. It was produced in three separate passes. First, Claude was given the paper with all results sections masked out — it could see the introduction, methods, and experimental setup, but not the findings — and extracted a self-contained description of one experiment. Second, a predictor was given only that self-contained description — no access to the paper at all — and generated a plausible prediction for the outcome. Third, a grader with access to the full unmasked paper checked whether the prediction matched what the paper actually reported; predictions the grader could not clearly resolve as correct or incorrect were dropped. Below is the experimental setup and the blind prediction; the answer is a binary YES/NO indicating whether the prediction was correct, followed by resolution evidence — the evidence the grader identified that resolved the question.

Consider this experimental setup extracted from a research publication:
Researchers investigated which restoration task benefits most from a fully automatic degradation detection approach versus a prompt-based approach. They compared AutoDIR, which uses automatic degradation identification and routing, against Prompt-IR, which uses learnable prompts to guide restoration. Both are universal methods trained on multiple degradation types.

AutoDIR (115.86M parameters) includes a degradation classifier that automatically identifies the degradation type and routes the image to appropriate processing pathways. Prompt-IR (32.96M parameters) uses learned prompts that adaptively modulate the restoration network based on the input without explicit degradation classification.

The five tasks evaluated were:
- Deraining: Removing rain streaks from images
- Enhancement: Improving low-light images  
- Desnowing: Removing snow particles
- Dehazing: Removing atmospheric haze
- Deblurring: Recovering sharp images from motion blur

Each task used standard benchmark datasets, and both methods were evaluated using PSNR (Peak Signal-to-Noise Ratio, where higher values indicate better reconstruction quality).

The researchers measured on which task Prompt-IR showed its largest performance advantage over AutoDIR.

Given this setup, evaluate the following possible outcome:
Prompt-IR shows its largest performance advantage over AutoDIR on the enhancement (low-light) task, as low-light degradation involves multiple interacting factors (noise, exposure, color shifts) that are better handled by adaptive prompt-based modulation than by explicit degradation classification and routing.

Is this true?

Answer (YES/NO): NO